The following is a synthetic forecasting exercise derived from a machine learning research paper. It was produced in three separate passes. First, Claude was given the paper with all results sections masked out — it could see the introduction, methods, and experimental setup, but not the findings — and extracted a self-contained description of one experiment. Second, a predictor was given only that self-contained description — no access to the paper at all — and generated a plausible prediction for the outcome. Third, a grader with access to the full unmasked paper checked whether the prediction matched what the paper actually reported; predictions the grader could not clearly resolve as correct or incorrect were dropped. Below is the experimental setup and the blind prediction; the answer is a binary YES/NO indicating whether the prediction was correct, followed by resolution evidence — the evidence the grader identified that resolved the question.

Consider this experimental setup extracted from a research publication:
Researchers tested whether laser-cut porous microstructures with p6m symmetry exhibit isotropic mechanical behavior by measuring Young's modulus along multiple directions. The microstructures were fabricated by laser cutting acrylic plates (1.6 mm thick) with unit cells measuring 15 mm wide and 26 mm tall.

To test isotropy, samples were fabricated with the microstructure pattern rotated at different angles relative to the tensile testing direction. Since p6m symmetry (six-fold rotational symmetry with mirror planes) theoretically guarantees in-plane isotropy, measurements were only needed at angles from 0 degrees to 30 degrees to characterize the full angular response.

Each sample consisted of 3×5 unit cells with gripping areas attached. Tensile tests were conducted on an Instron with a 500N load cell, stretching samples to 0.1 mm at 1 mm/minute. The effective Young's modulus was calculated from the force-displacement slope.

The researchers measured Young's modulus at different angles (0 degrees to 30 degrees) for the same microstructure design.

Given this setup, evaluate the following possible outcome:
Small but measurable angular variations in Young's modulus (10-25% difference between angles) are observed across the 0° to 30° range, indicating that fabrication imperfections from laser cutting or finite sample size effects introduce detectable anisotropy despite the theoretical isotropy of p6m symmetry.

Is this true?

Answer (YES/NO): NO